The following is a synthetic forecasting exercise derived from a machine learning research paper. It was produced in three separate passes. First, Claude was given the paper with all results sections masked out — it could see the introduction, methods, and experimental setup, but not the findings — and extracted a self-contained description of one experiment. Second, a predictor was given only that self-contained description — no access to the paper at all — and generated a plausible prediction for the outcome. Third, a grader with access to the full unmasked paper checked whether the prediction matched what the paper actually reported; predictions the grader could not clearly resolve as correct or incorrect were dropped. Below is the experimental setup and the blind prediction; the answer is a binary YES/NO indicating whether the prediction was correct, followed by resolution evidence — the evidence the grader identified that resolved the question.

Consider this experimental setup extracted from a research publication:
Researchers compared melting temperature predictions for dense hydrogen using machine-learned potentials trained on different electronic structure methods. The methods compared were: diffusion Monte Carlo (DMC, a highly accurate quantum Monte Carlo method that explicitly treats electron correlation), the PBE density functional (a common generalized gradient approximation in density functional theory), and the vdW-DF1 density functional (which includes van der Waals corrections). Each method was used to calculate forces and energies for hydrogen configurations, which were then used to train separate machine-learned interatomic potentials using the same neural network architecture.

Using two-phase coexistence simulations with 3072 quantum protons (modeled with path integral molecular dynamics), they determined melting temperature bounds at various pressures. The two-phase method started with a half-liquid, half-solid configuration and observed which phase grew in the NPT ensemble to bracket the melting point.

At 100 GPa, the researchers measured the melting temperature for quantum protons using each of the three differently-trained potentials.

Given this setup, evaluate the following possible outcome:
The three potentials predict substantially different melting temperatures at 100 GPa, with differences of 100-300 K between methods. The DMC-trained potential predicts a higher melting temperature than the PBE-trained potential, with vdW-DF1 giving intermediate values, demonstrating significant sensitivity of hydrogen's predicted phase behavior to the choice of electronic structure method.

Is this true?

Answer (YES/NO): NO